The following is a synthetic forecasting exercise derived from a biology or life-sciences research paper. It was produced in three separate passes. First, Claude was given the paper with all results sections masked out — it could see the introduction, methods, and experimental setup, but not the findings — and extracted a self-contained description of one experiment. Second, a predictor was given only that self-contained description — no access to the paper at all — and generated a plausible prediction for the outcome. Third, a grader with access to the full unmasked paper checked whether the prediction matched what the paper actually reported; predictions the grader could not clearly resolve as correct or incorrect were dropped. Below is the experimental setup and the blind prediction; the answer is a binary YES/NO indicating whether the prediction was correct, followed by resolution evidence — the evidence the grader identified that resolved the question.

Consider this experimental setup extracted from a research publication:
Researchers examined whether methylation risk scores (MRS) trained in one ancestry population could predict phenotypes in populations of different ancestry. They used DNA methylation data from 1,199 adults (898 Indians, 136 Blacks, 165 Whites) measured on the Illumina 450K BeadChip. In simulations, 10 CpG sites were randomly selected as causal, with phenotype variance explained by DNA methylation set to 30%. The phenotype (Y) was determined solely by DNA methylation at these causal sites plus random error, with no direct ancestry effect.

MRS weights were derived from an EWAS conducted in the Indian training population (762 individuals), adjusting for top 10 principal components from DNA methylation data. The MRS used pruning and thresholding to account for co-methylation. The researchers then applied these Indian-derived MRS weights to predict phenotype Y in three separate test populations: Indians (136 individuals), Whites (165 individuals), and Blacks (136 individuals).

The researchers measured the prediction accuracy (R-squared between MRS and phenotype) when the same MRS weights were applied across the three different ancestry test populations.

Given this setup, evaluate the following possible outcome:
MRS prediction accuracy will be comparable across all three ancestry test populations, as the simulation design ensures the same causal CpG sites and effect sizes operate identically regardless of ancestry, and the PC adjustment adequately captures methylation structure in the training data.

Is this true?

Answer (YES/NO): YES